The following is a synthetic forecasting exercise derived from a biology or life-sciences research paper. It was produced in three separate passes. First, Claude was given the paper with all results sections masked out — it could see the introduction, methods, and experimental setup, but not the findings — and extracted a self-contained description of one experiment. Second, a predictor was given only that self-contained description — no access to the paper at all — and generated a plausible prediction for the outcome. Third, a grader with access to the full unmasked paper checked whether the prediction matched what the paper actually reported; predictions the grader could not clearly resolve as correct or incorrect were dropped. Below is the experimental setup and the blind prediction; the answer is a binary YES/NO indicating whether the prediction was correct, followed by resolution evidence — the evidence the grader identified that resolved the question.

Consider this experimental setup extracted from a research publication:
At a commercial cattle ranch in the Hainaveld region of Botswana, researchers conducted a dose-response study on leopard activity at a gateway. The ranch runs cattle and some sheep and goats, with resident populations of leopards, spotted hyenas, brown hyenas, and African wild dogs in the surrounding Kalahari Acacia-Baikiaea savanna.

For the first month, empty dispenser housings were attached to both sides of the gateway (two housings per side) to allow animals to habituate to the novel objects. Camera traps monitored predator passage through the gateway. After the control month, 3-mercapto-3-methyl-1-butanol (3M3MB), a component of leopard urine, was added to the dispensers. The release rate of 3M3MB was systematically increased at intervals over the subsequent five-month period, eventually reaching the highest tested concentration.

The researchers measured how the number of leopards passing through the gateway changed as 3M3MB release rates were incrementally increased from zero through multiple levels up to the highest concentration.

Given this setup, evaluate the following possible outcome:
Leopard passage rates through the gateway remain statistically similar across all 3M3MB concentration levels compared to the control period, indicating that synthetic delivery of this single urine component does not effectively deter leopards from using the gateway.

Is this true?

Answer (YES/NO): NO